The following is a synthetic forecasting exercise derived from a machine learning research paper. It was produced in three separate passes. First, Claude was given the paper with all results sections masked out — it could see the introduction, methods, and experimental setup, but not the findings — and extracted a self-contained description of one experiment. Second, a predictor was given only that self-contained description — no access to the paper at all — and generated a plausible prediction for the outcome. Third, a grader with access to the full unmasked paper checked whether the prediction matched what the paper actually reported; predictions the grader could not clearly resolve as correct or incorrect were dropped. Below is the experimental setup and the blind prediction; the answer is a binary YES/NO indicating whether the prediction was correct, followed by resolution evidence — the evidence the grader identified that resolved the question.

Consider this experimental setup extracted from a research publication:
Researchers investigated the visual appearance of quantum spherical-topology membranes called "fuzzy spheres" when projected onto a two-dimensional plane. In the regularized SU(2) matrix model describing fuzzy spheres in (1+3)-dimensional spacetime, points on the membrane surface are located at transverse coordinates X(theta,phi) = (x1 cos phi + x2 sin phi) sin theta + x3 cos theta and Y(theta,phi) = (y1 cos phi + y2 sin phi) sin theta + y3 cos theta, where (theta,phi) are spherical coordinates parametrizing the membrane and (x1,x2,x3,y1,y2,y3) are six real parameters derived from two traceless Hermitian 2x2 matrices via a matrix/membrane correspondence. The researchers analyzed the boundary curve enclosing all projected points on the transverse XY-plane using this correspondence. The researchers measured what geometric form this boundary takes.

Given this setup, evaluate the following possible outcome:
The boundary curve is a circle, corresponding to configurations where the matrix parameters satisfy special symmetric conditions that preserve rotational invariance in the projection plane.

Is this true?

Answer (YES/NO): NO